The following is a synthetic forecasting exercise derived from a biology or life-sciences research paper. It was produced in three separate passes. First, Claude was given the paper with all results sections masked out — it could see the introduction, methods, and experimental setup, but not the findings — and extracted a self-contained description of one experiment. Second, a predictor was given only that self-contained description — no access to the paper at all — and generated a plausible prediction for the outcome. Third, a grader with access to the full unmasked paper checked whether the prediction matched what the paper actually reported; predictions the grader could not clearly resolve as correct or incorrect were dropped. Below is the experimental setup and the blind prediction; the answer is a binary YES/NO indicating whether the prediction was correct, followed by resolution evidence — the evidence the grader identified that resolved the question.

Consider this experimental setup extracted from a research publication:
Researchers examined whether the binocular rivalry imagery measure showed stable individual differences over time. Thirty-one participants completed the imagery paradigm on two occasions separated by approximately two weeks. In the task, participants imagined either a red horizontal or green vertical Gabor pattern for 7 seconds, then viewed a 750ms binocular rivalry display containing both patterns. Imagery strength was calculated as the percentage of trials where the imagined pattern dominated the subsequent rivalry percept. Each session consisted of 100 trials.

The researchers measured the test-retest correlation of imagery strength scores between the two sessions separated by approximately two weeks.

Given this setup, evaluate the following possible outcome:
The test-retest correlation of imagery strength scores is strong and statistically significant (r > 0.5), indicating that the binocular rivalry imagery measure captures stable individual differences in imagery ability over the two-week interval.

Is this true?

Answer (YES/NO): YES